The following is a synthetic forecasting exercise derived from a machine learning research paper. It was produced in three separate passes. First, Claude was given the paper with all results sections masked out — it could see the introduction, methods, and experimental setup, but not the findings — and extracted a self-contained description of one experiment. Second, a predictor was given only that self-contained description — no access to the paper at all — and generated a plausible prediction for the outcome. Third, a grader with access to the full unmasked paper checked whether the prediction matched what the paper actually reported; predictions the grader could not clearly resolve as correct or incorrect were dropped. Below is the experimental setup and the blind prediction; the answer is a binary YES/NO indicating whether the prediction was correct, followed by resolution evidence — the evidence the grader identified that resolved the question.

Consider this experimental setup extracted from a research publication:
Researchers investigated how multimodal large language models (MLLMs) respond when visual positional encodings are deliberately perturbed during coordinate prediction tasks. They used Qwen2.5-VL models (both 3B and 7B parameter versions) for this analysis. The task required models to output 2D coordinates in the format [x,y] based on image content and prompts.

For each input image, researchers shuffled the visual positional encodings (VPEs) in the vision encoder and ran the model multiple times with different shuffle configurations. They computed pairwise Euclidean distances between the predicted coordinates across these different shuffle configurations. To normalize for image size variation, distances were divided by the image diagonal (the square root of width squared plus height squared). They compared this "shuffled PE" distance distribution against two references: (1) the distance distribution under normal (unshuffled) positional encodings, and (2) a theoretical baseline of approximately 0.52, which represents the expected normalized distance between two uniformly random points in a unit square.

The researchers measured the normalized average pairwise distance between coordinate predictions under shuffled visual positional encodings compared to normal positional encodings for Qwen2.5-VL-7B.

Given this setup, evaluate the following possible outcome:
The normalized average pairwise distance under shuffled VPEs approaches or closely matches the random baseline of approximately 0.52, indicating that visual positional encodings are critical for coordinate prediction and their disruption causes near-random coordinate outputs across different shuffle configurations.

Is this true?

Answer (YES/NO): NO